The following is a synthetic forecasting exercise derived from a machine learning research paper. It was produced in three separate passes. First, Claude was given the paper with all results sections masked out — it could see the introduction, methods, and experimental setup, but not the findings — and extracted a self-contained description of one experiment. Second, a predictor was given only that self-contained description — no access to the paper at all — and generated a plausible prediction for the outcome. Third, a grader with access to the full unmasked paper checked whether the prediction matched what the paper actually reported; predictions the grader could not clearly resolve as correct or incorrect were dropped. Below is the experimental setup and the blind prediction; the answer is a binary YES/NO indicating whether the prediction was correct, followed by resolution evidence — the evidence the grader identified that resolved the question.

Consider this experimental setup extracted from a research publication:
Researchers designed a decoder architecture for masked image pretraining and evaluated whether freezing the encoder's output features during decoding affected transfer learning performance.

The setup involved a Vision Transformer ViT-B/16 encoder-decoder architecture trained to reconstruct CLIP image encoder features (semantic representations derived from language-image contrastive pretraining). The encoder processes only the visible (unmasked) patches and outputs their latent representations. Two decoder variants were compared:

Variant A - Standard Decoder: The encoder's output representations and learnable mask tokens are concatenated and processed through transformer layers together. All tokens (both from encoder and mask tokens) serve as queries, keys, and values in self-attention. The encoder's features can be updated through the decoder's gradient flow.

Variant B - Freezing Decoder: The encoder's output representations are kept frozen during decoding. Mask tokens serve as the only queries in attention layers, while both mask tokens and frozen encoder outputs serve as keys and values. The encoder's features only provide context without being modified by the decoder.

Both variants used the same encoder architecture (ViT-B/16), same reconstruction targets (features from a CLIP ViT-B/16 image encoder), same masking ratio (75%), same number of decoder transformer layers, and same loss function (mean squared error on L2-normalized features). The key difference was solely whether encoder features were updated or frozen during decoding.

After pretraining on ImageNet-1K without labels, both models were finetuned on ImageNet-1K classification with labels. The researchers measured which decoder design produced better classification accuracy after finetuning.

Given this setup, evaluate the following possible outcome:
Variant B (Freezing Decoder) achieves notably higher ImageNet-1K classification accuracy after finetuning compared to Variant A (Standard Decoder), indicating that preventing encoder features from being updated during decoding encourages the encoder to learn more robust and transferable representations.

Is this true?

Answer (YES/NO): YES